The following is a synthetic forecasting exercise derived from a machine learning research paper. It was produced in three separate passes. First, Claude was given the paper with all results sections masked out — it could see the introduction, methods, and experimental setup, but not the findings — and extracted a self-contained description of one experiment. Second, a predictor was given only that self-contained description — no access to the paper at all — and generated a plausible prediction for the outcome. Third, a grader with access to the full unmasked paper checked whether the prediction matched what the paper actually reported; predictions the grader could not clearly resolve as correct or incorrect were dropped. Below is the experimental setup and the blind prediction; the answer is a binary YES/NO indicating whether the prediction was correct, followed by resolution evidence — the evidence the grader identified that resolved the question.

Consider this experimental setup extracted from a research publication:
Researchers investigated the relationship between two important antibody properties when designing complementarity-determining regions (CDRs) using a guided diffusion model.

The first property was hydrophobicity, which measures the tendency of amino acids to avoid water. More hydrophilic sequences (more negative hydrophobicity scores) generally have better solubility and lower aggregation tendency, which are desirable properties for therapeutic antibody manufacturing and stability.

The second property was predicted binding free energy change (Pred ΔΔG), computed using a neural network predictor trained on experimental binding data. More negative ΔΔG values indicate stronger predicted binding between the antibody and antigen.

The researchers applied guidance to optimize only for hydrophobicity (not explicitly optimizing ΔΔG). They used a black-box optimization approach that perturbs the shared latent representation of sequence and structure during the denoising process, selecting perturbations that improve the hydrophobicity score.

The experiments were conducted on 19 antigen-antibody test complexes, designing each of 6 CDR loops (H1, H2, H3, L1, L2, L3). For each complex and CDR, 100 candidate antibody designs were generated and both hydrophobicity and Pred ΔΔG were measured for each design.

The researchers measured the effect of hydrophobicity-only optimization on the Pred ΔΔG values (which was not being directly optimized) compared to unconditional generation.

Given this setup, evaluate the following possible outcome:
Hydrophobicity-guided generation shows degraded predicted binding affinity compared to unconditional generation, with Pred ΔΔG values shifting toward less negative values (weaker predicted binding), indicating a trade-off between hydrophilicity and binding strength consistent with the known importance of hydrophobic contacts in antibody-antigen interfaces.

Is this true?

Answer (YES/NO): NO